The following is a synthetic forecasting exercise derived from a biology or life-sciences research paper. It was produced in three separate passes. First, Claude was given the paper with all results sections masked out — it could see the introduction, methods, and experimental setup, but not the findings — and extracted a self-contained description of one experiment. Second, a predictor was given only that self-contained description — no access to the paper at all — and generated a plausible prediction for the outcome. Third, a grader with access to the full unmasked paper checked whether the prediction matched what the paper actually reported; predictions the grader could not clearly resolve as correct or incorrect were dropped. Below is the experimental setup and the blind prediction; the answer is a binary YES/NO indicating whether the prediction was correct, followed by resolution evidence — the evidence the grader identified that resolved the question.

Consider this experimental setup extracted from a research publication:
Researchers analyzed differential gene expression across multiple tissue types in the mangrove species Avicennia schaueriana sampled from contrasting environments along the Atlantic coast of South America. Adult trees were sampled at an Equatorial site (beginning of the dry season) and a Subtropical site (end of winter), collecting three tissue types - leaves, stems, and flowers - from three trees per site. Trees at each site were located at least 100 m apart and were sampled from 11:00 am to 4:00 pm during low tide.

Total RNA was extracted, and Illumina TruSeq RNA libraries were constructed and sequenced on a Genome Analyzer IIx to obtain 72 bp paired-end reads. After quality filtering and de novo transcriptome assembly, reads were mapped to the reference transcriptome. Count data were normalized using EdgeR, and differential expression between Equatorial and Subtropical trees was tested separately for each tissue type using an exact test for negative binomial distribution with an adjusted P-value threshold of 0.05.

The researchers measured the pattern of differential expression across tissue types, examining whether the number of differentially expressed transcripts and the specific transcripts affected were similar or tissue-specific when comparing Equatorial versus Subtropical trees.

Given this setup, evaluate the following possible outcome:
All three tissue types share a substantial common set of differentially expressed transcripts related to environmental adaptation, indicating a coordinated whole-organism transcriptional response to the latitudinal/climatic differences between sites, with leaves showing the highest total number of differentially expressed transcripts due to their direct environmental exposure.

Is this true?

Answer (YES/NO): NO